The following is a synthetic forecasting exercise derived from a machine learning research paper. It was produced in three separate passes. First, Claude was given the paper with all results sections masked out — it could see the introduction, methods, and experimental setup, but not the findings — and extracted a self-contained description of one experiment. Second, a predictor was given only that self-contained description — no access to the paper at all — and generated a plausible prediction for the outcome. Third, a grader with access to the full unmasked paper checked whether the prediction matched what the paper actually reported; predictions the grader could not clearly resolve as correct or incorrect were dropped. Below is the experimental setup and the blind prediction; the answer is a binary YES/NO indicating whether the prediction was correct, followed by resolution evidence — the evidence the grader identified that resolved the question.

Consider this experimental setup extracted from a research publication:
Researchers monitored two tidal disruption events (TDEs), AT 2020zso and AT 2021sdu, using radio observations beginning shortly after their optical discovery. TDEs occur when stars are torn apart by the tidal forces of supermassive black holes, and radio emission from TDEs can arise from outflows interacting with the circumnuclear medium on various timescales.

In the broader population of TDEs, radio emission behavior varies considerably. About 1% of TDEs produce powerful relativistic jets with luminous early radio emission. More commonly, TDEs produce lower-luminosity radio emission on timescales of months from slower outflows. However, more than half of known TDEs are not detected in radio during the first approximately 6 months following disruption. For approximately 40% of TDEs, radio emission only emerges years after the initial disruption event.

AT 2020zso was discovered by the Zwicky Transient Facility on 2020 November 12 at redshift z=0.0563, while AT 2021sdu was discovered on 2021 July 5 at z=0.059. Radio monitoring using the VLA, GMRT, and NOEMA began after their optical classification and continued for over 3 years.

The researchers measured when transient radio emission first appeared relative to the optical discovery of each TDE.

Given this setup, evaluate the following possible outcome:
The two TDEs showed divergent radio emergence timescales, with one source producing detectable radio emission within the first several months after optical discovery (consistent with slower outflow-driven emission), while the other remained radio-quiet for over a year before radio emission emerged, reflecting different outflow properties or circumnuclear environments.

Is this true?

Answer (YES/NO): NO